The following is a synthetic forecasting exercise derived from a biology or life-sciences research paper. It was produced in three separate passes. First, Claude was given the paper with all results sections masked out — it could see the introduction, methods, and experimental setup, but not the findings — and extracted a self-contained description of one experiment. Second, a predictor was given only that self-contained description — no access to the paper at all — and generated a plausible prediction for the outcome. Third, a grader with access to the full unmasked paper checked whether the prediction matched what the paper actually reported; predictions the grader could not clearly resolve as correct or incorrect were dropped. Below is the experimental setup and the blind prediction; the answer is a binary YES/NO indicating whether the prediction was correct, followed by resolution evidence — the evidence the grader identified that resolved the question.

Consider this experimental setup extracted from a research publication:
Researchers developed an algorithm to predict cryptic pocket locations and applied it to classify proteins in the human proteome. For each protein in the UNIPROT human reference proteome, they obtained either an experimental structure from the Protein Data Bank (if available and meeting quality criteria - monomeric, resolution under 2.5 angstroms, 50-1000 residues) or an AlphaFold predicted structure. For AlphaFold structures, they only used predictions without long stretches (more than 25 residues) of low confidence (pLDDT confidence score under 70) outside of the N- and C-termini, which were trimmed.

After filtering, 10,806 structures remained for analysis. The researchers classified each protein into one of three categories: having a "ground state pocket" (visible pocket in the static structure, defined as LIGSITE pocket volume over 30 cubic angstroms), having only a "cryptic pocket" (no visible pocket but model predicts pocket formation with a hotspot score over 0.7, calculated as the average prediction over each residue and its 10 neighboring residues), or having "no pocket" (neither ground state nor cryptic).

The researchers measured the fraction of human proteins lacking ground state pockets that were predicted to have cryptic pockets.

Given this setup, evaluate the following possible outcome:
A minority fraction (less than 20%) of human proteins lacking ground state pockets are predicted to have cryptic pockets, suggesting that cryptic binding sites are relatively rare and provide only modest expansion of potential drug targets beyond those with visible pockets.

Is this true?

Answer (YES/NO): NO